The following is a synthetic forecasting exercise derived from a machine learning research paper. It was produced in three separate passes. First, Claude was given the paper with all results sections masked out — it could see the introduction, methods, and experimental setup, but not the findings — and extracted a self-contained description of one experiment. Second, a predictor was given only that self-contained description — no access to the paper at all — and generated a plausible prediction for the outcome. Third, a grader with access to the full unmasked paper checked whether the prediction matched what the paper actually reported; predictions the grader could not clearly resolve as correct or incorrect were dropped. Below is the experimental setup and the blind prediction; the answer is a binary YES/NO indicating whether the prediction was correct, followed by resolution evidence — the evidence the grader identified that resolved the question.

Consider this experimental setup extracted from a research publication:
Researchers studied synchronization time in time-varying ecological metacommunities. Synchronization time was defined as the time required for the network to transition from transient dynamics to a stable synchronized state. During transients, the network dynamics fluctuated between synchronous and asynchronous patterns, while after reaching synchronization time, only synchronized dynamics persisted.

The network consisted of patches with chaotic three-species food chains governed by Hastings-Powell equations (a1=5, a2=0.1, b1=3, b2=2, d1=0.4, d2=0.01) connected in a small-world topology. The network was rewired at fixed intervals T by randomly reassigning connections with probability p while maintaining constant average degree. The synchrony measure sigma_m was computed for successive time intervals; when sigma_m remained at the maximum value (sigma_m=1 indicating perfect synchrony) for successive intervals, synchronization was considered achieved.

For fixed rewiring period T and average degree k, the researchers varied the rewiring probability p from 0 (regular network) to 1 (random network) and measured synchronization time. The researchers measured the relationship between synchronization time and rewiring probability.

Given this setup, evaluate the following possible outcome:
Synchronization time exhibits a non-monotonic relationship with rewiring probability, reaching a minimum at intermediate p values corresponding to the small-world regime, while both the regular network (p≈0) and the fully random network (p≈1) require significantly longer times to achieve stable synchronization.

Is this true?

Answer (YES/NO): YES